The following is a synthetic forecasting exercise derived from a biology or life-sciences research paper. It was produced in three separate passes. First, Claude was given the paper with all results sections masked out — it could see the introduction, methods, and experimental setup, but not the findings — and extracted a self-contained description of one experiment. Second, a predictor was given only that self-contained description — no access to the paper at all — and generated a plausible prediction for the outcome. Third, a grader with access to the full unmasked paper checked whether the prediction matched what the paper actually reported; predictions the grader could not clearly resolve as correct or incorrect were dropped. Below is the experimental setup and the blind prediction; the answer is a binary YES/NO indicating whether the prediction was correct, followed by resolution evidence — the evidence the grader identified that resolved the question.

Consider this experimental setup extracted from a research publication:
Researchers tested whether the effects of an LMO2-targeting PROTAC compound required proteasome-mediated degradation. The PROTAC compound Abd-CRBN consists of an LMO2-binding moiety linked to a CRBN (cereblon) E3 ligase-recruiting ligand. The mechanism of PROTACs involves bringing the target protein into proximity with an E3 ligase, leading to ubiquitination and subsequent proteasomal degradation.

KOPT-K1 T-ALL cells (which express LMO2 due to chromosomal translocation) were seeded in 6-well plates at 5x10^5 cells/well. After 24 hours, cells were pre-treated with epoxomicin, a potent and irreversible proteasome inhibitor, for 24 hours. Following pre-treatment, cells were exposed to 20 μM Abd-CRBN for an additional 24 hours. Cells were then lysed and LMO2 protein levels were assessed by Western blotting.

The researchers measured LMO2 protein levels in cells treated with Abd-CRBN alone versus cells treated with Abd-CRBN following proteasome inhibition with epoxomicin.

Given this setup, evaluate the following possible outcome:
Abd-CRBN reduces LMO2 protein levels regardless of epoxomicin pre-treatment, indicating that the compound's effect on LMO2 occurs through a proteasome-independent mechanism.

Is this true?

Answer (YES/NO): NO